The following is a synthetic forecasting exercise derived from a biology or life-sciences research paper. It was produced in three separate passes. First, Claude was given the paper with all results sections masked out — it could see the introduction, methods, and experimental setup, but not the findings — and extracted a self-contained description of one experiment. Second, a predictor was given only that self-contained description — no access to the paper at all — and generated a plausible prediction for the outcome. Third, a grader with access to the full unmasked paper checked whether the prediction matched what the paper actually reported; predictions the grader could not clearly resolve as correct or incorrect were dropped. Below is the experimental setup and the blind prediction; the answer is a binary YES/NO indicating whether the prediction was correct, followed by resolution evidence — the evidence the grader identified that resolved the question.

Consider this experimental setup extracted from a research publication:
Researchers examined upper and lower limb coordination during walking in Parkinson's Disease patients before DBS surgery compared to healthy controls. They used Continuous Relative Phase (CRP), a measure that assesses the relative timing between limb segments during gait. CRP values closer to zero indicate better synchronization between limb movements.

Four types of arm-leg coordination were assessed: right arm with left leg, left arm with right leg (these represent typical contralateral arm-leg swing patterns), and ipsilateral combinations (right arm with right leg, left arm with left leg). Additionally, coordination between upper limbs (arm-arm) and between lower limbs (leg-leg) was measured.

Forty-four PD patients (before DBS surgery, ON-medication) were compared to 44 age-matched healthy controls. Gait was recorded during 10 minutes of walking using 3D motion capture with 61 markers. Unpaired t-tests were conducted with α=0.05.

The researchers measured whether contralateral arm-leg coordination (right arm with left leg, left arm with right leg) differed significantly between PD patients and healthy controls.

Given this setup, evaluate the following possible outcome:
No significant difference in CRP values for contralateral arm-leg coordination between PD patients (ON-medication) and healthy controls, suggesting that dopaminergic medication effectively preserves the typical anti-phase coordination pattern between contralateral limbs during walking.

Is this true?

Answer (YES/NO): NO